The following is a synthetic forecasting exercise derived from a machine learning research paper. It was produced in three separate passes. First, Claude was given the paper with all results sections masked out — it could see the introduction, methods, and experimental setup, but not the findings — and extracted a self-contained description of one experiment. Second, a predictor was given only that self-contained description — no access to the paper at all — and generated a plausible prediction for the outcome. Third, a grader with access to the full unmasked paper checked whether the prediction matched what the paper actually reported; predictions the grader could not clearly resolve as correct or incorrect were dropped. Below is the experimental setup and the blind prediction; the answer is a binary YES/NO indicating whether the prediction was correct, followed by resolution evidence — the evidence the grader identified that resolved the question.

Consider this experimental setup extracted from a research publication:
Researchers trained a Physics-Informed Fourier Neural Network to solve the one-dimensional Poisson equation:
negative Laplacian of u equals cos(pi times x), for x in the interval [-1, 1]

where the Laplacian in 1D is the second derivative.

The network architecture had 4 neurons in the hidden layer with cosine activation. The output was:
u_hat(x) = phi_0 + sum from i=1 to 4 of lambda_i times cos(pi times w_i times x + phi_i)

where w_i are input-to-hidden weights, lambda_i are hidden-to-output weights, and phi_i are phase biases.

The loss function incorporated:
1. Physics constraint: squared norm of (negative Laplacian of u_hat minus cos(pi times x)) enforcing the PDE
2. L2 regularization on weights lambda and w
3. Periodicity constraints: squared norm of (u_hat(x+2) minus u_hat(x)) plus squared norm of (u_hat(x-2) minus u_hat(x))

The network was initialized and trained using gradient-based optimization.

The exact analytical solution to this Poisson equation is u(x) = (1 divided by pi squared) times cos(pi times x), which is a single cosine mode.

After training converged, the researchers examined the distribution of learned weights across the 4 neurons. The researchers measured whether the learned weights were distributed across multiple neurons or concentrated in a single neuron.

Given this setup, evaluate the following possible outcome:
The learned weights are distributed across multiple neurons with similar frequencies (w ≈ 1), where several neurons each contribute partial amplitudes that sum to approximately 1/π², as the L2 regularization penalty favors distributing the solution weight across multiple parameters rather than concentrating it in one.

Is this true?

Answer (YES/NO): NO